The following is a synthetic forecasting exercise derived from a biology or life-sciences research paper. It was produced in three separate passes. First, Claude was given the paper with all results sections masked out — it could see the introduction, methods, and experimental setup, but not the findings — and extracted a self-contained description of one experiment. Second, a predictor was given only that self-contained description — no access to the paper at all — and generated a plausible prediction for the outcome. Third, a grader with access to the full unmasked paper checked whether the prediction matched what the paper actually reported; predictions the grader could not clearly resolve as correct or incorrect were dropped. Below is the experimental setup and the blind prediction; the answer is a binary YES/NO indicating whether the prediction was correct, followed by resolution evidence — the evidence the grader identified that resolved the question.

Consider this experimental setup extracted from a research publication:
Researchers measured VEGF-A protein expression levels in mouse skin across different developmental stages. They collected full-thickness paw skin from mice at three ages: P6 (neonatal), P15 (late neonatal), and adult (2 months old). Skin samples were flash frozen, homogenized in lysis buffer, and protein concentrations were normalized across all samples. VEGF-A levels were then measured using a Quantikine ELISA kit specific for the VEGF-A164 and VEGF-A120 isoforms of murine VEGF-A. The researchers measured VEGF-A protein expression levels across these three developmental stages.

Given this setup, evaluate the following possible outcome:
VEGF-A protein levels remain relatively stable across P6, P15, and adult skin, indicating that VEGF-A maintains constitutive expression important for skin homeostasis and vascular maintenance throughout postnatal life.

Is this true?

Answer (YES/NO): NO